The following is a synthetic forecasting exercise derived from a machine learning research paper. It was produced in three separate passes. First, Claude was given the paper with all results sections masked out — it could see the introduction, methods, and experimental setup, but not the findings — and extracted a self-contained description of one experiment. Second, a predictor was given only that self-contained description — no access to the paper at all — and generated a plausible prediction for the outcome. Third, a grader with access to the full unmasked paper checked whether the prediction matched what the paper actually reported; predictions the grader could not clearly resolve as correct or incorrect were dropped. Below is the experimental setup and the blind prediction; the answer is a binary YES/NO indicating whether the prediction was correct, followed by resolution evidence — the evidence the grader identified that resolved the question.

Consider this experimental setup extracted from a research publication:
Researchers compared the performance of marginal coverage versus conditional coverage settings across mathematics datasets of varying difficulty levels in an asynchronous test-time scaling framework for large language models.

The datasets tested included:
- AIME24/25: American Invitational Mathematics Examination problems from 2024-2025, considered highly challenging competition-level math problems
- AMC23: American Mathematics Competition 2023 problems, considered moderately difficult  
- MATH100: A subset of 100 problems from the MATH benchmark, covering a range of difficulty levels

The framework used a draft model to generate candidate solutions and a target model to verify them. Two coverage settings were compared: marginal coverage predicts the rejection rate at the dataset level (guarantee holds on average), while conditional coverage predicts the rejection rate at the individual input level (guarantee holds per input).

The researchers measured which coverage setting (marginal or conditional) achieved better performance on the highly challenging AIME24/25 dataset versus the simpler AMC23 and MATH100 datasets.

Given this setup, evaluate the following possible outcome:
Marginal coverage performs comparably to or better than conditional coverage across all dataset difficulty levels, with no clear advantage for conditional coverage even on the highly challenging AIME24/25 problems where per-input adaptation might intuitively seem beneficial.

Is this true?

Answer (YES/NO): NO